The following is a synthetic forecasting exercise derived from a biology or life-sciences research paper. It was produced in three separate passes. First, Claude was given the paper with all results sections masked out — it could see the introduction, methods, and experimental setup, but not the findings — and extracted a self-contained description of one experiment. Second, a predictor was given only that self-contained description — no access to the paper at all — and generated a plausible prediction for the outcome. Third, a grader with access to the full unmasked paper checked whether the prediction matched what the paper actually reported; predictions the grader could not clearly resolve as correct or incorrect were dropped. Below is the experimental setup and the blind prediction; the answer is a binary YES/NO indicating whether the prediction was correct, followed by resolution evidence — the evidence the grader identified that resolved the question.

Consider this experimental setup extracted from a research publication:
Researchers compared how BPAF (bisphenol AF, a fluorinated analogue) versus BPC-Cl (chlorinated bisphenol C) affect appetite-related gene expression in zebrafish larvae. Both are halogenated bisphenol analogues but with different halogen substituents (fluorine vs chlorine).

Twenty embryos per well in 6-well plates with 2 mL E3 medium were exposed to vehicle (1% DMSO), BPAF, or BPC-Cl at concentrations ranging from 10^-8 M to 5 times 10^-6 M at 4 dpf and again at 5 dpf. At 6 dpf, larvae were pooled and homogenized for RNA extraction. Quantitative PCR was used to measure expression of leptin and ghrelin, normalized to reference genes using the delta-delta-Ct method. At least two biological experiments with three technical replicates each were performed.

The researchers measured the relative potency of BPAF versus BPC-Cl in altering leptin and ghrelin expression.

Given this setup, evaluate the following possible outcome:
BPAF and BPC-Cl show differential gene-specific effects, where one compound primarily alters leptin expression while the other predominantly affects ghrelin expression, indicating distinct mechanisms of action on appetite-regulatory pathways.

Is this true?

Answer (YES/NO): NO